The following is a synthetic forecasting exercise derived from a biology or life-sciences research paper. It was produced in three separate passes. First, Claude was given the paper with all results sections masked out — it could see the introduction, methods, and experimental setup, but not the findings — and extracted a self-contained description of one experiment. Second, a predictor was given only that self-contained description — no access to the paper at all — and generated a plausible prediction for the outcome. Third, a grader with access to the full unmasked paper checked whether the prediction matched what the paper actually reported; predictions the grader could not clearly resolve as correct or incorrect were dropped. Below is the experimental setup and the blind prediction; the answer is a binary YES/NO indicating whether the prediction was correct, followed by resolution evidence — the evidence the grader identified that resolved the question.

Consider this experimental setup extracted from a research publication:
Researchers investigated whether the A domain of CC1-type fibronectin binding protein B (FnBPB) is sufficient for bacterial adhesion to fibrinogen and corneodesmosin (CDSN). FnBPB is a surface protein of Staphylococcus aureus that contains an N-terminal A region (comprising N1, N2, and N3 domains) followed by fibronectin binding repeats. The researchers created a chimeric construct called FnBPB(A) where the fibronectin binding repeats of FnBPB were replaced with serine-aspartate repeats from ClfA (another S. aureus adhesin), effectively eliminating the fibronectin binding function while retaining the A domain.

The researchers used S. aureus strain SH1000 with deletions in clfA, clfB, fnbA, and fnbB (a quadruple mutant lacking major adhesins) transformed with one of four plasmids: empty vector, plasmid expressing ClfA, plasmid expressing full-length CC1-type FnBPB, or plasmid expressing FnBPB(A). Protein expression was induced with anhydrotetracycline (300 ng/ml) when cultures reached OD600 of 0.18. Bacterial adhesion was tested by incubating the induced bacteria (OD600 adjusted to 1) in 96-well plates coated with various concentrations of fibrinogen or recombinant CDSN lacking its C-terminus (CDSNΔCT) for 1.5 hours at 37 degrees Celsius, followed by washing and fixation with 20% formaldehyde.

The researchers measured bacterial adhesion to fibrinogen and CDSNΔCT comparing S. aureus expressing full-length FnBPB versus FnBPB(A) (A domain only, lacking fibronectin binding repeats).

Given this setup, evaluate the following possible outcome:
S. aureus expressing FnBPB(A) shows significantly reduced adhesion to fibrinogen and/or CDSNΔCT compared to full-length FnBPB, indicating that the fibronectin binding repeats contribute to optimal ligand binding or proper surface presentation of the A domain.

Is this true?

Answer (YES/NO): NO